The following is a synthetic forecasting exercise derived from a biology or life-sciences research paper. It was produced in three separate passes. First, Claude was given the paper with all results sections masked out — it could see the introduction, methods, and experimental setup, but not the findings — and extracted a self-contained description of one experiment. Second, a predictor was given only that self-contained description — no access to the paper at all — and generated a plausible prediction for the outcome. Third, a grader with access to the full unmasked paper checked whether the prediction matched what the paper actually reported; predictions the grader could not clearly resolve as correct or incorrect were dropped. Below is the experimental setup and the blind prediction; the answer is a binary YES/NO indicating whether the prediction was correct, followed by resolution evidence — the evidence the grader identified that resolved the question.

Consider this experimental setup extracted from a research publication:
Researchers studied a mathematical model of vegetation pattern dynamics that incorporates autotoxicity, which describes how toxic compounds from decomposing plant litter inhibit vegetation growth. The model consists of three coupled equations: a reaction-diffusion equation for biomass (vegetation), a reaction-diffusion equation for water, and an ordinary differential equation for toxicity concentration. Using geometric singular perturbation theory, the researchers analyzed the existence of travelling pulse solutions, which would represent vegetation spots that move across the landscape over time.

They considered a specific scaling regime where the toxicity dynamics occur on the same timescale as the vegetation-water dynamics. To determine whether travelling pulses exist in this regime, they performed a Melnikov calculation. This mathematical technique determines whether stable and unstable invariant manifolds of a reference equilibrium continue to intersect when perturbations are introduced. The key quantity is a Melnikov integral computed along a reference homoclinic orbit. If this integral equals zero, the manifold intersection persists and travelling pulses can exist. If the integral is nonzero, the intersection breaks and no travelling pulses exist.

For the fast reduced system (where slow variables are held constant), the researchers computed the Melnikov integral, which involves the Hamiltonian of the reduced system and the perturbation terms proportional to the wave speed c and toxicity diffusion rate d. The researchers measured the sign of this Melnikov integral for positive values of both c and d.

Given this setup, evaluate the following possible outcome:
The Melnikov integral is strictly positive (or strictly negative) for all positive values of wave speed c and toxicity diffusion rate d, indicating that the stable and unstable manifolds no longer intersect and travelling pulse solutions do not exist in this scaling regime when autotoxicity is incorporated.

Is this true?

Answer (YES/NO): YES